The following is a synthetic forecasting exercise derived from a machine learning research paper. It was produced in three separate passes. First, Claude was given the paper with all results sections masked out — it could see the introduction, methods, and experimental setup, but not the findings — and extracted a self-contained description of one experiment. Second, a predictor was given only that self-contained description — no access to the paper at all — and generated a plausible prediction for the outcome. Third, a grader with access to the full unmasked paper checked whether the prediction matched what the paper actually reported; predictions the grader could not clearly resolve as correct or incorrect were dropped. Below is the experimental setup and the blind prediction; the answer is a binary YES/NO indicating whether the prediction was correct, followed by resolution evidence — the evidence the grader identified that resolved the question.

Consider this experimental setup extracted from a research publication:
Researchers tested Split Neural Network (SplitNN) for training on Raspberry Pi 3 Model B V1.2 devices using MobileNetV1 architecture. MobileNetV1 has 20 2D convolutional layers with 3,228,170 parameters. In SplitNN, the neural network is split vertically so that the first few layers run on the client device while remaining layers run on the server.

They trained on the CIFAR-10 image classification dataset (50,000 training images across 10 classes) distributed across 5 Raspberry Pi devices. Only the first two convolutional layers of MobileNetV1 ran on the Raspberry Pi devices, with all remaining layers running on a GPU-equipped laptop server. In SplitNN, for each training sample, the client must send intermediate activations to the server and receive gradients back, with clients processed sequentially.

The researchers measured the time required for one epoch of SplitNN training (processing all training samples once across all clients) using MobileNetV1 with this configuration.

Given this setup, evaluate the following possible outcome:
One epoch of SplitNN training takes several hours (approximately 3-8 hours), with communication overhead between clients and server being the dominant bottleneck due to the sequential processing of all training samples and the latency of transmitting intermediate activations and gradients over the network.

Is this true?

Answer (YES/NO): NO